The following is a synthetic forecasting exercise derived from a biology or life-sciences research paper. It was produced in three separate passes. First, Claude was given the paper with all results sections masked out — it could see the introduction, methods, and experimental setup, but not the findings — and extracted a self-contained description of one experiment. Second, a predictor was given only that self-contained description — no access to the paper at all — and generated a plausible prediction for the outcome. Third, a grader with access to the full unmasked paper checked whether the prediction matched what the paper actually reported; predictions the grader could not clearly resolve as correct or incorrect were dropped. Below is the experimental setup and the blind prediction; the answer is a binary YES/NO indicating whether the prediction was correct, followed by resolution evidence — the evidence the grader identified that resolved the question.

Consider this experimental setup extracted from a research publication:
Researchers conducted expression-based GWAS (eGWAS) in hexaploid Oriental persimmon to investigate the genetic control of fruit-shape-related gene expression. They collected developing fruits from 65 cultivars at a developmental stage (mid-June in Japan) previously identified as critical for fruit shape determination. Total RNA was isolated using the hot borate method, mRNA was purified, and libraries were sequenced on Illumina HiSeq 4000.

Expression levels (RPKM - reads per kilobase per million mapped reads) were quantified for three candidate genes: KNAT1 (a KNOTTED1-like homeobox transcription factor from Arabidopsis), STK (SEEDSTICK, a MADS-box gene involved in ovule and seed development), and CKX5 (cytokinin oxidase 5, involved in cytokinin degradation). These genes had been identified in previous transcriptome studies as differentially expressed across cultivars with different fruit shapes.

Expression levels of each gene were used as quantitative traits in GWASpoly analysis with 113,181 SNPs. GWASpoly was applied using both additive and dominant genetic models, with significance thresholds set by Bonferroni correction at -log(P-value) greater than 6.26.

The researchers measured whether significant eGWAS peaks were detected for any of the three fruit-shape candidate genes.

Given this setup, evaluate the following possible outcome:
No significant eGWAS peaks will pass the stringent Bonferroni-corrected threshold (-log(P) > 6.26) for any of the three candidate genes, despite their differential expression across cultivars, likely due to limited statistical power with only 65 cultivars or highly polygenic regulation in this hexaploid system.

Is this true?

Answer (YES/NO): YES